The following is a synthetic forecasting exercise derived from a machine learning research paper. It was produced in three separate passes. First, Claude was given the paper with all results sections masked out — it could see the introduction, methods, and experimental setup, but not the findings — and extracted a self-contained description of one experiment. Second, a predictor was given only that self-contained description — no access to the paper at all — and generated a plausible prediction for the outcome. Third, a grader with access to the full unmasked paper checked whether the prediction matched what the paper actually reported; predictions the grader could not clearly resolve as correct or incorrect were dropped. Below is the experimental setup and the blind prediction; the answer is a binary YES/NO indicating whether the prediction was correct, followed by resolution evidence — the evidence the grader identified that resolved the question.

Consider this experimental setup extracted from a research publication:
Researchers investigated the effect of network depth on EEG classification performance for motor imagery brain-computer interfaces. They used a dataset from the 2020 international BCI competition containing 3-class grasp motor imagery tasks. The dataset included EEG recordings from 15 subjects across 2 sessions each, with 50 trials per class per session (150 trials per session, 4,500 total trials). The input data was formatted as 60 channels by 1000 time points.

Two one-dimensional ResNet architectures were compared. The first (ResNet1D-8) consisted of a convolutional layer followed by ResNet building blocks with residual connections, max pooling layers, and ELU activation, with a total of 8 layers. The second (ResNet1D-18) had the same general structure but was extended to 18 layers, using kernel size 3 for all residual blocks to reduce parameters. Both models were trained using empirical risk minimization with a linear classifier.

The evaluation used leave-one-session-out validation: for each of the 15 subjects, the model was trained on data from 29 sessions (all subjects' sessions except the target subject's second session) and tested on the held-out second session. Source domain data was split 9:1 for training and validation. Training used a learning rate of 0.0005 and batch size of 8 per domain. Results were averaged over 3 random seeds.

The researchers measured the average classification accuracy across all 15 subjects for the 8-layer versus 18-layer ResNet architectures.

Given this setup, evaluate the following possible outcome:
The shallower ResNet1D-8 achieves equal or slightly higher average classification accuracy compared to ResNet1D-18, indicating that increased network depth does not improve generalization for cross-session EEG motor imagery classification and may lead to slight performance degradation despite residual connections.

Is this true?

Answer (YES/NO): NO